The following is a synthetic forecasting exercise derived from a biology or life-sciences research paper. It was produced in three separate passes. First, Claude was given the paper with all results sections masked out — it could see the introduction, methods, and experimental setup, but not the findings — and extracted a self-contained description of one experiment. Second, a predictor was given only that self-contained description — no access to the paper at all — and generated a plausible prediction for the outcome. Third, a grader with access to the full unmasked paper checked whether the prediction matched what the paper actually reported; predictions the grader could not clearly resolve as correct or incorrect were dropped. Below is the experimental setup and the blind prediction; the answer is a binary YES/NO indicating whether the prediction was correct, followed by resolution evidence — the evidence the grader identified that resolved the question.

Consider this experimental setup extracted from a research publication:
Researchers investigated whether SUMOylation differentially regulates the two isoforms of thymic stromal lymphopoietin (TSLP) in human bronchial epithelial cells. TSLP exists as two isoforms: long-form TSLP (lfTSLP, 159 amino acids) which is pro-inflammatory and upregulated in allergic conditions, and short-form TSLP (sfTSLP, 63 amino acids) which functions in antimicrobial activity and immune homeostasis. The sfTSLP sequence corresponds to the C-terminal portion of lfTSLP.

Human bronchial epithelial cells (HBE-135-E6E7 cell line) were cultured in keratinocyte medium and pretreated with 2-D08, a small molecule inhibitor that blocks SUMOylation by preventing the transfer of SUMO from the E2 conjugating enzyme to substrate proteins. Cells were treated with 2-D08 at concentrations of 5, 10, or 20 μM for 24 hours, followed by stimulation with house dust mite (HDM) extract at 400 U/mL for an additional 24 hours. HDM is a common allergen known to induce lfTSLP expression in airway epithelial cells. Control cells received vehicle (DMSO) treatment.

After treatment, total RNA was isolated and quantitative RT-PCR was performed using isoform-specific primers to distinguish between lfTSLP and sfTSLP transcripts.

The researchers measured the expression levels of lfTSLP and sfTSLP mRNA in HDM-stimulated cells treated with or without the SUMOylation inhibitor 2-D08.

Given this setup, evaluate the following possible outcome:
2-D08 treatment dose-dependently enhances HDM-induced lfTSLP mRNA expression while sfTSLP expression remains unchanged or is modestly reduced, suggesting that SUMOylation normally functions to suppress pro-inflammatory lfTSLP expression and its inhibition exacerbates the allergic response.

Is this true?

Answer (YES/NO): NO